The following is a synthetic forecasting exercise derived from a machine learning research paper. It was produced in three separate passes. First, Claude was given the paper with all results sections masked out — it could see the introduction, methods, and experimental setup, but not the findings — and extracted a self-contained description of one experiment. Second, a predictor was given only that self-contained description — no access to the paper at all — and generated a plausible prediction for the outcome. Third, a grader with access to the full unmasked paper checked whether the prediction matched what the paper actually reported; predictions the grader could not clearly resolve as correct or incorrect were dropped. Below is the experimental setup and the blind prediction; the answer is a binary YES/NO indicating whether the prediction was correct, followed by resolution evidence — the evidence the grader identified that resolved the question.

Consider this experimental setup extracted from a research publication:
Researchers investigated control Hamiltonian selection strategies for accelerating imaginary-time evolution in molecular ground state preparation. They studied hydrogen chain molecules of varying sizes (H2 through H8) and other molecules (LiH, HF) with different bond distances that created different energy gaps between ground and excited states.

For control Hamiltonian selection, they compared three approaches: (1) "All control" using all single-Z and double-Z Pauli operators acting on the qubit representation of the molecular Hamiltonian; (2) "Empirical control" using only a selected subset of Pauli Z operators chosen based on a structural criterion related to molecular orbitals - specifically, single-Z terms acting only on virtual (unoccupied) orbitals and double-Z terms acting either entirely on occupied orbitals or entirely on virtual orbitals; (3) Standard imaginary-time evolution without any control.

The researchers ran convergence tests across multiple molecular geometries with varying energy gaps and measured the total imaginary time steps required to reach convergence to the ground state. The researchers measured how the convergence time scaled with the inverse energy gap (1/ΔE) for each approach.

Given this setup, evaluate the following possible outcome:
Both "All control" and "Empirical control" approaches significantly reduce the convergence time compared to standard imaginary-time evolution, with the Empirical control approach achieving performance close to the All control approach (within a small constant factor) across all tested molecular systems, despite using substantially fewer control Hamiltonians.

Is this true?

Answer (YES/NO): NO